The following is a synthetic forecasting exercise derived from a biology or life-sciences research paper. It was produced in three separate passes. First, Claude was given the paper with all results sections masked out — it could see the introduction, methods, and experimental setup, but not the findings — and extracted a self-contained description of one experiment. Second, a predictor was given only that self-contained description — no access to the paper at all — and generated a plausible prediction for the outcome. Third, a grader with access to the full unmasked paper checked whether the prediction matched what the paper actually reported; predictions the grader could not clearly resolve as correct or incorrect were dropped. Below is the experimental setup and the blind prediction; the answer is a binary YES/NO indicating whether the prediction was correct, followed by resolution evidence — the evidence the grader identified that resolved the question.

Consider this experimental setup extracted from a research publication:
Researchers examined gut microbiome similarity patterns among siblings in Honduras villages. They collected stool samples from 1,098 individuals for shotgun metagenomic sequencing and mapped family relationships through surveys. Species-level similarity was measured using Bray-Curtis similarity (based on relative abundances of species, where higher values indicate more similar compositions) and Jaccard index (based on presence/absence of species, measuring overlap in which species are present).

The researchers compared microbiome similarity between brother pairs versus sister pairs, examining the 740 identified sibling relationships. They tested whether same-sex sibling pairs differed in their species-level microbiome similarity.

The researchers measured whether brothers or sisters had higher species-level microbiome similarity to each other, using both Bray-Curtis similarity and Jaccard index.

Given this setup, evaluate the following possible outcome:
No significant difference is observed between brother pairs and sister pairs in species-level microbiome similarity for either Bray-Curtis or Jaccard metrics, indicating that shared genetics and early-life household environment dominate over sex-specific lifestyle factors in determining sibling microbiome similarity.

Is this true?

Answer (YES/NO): NO